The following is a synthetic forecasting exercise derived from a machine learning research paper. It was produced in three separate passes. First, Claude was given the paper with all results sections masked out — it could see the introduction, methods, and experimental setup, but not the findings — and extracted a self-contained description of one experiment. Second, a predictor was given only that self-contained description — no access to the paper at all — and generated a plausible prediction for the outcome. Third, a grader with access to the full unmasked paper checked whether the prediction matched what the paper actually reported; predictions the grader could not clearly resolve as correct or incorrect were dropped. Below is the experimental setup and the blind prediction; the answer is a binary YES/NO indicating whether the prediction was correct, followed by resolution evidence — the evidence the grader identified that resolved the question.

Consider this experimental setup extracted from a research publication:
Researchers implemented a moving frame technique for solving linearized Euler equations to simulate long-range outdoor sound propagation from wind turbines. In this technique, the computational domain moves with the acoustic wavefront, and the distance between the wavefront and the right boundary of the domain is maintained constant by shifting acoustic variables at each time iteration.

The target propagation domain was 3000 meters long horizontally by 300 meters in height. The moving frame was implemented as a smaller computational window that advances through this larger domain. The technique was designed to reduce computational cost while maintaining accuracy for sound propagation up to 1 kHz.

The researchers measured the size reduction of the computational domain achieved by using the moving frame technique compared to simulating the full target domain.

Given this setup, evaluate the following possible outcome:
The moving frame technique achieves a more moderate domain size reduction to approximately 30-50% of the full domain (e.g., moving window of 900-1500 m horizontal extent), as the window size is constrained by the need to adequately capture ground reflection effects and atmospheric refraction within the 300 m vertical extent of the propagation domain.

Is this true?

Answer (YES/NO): NO